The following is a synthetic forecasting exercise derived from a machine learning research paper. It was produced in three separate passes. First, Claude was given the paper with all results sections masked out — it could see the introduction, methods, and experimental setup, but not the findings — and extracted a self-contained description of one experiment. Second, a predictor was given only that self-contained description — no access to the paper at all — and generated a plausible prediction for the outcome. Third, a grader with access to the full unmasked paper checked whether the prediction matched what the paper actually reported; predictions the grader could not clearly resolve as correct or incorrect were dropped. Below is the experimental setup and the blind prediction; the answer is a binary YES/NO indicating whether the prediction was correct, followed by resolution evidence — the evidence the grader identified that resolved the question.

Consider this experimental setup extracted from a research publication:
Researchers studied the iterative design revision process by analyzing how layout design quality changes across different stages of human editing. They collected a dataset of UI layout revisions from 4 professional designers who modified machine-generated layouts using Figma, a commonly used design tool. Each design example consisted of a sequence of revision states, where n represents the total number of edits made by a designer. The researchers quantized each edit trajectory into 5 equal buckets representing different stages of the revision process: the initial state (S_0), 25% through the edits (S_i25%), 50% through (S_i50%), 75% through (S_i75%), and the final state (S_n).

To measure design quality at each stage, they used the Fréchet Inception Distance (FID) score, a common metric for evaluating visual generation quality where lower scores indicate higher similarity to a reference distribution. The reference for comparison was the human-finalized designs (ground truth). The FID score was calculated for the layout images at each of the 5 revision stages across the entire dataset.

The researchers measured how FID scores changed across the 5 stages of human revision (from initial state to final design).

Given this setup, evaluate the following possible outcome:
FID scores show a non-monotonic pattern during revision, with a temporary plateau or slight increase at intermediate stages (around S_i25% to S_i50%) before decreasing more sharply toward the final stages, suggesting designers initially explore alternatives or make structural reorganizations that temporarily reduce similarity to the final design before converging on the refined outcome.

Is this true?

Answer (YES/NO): NO